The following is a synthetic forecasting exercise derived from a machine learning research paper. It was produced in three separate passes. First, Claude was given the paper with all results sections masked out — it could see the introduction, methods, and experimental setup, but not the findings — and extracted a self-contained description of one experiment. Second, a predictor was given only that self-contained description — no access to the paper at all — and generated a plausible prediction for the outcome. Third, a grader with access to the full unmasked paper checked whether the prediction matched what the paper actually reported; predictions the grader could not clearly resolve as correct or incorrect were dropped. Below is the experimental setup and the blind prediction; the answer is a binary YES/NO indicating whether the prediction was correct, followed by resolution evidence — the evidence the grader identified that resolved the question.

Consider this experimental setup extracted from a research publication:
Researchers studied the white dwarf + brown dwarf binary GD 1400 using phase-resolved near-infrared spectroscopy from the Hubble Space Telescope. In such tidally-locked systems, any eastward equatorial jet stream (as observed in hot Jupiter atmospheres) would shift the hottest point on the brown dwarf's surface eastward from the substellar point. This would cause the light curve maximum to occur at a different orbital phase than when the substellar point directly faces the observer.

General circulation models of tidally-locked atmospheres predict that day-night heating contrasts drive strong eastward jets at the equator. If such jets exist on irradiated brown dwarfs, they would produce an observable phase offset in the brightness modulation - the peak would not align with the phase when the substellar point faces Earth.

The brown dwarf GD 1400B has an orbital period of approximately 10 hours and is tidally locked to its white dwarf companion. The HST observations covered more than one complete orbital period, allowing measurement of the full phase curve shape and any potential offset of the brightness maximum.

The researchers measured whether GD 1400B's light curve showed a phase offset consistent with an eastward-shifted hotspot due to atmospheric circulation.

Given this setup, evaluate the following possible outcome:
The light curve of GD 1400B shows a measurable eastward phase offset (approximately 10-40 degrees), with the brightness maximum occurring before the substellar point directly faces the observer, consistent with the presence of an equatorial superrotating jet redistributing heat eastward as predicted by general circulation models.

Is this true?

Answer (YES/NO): NO